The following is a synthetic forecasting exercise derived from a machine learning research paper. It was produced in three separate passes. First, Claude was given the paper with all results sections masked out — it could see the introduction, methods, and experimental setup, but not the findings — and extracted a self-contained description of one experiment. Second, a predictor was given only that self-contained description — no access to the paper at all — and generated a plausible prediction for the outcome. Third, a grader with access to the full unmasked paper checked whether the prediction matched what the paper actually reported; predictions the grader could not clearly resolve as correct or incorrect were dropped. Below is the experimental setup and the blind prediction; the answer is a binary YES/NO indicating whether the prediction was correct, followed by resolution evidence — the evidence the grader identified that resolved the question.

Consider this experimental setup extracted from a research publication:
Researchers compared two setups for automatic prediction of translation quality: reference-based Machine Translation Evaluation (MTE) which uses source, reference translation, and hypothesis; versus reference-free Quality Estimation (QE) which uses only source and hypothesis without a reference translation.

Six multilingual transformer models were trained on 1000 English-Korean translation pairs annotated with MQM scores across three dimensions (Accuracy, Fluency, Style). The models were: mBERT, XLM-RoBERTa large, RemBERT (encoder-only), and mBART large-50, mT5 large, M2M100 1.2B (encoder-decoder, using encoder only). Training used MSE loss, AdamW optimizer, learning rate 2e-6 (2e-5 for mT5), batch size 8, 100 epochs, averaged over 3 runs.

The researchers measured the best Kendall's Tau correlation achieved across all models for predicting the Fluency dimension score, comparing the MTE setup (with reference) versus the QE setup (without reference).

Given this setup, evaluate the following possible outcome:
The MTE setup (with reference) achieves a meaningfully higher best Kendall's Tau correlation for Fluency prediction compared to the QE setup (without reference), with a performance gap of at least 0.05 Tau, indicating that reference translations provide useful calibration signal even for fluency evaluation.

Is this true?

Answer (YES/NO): NO